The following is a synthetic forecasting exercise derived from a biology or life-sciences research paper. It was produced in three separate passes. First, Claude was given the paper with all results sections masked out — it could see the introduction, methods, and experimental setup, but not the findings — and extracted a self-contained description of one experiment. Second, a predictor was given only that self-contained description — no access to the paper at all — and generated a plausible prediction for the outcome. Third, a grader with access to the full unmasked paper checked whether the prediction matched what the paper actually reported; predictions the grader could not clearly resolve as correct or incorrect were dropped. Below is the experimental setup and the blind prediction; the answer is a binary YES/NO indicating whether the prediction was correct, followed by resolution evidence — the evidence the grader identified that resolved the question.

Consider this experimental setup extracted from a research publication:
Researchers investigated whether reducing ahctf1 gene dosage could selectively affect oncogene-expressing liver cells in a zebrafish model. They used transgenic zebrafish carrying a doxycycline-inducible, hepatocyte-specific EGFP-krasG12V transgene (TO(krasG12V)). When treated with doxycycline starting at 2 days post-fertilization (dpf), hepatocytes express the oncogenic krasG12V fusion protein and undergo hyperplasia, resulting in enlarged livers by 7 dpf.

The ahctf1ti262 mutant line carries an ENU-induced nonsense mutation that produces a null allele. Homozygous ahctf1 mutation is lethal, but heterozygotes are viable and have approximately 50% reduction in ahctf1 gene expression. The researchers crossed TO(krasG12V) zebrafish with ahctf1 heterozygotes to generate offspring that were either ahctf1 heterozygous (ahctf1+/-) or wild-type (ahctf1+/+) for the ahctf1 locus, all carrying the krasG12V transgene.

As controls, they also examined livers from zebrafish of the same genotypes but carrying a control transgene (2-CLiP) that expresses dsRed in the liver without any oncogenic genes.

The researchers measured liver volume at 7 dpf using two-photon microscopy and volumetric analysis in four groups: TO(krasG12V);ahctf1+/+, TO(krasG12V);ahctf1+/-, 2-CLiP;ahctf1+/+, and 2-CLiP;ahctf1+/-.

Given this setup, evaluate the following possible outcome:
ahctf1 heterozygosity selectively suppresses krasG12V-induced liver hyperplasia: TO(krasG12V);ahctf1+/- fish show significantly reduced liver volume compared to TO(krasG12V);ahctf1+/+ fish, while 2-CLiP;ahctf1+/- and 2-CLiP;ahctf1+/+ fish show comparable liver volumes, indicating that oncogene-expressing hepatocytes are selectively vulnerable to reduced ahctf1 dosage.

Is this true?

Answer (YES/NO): YES